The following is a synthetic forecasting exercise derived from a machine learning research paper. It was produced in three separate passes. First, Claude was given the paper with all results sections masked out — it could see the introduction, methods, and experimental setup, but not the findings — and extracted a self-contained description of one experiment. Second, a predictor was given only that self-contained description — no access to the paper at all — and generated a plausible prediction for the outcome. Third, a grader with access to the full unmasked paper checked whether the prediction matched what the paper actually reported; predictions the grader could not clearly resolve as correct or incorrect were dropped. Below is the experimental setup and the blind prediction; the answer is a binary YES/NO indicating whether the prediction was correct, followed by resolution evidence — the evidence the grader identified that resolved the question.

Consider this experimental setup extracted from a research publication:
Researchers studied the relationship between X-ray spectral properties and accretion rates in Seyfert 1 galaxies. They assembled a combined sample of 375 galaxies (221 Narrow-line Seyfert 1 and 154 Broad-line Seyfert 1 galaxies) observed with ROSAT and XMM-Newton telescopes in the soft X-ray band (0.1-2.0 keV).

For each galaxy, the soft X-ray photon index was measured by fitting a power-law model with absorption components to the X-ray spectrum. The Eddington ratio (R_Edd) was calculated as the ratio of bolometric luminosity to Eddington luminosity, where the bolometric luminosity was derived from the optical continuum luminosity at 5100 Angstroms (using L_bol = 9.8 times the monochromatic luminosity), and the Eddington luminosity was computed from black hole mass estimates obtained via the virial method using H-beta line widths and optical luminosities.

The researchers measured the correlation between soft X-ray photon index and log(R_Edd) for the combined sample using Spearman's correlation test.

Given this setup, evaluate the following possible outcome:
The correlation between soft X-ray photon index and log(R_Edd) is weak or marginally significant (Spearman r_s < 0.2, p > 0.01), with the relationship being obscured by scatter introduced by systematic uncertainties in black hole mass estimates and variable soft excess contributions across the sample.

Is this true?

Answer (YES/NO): NO